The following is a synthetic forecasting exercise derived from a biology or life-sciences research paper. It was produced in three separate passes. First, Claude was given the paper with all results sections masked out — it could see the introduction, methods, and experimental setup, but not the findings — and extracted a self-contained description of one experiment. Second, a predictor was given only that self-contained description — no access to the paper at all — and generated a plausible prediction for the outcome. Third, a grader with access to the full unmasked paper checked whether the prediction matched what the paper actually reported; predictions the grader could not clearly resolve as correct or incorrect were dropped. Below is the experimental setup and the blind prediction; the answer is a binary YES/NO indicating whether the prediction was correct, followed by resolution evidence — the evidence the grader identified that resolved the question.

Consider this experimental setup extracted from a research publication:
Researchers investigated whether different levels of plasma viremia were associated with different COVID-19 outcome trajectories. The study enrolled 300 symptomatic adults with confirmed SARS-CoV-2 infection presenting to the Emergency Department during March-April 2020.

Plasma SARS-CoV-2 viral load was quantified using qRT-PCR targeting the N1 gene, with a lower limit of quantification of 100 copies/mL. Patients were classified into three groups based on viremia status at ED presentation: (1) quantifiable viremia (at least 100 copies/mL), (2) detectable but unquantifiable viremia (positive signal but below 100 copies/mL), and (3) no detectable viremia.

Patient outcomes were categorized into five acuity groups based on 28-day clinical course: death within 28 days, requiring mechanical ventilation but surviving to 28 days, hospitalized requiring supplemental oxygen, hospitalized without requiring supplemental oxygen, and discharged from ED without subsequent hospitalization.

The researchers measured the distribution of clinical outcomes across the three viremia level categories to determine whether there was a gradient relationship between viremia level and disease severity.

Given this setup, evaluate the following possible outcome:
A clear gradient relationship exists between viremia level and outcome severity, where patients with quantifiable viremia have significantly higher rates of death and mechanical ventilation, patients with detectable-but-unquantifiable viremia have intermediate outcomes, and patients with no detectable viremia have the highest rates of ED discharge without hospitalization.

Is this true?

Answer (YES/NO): YES